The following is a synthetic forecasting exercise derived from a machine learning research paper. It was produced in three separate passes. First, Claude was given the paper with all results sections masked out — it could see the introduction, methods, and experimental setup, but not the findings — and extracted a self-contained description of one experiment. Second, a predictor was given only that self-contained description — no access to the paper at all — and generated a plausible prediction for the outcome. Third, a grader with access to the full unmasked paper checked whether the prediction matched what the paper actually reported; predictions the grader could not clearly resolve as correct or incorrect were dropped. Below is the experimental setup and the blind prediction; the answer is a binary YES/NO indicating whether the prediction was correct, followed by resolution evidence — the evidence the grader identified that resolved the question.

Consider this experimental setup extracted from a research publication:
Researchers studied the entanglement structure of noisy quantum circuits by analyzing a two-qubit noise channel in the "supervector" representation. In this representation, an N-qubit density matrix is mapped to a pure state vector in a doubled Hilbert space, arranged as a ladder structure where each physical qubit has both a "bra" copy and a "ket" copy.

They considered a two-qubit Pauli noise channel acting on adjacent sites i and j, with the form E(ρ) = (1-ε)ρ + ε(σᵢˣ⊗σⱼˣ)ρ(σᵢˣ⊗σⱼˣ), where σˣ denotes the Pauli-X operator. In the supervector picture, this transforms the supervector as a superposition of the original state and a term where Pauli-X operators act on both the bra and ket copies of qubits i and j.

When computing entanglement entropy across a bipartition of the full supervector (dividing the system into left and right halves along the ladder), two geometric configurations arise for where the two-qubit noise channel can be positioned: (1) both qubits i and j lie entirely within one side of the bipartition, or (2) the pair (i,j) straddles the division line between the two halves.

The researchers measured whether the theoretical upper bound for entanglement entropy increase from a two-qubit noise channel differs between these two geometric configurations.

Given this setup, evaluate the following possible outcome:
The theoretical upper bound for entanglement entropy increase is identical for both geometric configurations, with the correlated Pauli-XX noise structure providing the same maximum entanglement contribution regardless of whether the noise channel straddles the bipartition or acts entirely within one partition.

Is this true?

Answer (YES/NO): YES